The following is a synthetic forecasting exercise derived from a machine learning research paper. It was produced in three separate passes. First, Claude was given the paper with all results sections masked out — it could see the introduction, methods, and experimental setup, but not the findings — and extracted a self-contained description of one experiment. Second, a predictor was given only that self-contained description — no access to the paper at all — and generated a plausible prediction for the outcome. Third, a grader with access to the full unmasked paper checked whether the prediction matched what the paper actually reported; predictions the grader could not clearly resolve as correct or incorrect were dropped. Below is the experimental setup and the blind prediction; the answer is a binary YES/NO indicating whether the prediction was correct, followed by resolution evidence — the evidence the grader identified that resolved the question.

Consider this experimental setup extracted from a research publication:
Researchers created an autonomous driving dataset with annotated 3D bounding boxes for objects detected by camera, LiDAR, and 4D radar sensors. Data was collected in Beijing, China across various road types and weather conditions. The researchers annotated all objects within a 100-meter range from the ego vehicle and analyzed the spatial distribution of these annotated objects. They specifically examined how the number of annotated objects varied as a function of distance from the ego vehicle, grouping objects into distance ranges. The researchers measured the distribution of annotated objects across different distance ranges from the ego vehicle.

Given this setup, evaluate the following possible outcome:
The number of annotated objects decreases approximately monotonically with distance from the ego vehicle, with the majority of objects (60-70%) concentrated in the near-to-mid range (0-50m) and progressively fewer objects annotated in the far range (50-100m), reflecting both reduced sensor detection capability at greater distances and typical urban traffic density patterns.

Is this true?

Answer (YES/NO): NO